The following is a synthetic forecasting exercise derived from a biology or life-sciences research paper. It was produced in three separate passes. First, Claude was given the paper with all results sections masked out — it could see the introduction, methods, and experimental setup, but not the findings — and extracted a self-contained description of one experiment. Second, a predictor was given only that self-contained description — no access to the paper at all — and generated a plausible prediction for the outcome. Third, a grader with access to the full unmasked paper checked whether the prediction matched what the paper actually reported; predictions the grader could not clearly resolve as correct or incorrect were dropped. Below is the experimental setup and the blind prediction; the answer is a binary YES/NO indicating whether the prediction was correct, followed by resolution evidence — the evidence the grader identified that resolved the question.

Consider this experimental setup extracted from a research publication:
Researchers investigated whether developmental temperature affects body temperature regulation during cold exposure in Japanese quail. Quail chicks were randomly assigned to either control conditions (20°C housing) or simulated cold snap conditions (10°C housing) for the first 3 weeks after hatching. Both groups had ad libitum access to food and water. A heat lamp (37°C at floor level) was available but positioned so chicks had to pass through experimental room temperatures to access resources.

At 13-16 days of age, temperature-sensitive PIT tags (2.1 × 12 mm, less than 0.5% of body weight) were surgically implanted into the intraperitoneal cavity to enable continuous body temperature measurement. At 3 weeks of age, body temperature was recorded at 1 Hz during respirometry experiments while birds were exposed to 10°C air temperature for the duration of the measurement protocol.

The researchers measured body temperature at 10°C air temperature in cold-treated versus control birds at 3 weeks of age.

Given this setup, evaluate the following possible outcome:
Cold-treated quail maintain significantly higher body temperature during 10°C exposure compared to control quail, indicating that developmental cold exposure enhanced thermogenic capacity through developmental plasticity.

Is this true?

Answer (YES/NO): NO